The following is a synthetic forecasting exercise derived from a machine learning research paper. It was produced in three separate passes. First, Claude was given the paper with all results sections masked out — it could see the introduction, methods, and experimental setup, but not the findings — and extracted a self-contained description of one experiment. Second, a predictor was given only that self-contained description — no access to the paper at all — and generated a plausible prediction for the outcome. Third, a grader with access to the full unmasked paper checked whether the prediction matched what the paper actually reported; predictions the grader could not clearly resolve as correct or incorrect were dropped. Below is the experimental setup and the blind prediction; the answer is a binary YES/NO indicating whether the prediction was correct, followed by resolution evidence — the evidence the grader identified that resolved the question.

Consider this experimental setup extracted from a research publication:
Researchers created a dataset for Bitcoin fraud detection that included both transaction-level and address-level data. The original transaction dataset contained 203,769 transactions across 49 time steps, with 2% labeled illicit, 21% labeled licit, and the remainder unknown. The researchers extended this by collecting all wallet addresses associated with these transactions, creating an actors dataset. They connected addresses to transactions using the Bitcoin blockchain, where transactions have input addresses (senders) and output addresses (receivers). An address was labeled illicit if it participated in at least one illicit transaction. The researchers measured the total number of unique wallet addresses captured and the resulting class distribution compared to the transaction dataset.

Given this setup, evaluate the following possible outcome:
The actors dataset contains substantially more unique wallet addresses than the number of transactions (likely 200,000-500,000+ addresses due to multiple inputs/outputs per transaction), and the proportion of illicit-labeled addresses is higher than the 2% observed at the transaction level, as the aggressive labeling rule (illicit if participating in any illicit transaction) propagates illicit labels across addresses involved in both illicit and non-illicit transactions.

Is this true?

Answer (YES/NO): NO